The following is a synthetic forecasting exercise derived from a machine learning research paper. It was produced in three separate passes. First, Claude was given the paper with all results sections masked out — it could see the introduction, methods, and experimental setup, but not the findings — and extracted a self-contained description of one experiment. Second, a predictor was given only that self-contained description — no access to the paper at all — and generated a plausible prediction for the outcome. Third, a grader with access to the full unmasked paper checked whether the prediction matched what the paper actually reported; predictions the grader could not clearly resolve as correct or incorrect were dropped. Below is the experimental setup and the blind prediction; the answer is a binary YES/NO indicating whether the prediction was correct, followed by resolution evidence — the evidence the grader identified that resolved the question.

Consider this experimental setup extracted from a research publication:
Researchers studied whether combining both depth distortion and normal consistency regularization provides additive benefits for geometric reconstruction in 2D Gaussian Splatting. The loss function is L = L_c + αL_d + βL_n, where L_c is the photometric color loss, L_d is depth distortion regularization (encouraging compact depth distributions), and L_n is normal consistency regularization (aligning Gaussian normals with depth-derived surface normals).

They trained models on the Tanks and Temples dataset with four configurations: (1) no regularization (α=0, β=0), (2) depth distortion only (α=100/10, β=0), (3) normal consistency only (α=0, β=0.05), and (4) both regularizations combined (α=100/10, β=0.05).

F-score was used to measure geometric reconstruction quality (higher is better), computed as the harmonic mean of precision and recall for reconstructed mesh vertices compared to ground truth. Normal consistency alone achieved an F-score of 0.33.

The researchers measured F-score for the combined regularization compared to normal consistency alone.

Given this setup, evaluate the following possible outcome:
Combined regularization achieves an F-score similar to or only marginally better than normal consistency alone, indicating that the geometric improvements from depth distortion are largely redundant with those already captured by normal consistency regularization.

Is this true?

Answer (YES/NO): YES